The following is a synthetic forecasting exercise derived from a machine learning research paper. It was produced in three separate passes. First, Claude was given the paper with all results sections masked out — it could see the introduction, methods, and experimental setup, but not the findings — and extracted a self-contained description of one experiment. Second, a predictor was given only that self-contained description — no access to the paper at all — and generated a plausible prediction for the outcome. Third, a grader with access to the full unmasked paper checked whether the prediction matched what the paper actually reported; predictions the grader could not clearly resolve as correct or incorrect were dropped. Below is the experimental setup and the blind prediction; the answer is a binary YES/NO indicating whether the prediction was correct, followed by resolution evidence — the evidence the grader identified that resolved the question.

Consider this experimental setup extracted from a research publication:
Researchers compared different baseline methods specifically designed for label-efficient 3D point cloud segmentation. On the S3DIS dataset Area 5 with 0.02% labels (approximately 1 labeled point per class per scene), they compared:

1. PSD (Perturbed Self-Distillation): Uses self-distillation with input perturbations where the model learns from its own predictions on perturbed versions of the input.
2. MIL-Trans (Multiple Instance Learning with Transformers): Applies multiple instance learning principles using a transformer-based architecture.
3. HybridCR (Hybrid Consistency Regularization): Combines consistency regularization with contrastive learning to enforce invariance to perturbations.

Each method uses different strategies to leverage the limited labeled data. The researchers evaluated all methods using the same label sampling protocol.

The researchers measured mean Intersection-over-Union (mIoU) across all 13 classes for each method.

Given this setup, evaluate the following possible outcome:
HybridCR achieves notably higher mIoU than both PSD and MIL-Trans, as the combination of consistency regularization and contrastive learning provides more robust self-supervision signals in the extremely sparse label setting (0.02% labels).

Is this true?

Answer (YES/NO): NO